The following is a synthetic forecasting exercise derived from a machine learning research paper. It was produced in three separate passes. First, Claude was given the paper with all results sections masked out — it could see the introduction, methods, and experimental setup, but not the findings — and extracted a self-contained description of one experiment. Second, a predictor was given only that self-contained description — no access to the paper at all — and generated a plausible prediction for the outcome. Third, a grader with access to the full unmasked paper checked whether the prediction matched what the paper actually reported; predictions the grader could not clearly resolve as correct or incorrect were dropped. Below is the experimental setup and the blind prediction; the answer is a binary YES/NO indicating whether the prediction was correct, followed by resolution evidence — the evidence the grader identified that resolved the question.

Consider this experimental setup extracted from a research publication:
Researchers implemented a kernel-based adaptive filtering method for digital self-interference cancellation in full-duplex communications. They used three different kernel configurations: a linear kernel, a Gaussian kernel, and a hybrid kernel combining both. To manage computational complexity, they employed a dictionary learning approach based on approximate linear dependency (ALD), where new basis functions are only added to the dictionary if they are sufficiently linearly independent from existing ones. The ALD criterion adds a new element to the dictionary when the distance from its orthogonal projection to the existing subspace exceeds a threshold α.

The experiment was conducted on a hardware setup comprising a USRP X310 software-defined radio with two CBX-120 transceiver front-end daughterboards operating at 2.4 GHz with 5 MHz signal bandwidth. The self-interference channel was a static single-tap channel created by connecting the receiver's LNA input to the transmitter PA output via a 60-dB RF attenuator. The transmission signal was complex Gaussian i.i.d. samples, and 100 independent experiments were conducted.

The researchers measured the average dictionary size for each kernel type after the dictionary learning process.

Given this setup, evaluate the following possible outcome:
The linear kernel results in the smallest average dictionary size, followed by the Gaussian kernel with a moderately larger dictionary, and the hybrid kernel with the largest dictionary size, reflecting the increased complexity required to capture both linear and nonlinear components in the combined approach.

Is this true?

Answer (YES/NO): NO